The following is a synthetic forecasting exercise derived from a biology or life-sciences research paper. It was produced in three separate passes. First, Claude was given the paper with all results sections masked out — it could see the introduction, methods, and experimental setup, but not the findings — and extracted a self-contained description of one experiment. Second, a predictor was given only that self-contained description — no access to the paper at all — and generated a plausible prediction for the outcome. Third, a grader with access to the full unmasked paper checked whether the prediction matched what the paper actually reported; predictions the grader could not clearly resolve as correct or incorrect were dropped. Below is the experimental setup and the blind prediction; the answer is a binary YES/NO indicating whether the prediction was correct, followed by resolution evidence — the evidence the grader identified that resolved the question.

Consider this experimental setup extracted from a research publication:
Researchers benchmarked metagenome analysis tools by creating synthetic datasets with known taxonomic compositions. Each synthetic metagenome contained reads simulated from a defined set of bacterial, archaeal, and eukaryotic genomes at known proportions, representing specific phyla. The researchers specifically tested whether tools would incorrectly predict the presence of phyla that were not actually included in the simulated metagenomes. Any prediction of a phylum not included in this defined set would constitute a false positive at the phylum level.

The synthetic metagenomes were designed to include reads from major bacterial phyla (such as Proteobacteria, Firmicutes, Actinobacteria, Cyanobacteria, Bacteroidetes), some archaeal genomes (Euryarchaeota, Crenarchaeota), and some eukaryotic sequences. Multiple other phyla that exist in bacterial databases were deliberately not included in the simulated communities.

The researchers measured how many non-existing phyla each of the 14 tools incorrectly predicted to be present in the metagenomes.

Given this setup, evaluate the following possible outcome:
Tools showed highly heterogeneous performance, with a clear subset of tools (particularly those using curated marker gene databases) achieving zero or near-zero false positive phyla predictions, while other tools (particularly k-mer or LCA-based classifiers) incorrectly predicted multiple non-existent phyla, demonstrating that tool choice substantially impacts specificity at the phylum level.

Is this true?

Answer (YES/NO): NO